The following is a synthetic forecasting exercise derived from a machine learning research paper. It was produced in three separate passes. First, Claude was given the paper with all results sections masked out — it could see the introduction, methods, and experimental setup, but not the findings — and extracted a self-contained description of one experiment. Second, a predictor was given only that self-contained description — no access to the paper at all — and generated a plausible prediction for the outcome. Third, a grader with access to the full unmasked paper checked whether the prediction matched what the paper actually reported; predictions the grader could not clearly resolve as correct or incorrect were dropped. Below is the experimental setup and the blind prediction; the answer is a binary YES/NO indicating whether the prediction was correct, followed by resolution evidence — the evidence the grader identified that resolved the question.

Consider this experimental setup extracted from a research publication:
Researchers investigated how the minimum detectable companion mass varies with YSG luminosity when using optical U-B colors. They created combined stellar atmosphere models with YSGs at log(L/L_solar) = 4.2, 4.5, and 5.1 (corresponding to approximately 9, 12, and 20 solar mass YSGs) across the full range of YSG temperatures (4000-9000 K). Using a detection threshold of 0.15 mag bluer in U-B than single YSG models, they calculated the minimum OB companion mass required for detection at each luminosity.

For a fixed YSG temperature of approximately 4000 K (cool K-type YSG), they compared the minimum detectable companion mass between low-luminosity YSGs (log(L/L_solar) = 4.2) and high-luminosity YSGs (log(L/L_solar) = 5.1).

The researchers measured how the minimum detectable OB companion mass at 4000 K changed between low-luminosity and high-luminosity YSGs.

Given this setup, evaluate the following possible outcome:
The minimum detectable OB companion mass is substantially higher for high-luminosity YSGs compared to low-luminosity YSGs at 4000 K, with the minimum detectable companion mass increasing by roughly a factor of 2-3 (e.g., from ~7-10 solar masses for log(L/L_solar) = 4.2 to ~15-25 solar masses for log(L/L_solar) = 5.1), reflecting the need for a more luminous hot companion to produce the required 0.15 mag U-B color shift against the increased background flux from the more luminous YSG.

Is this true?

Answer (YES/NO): NO